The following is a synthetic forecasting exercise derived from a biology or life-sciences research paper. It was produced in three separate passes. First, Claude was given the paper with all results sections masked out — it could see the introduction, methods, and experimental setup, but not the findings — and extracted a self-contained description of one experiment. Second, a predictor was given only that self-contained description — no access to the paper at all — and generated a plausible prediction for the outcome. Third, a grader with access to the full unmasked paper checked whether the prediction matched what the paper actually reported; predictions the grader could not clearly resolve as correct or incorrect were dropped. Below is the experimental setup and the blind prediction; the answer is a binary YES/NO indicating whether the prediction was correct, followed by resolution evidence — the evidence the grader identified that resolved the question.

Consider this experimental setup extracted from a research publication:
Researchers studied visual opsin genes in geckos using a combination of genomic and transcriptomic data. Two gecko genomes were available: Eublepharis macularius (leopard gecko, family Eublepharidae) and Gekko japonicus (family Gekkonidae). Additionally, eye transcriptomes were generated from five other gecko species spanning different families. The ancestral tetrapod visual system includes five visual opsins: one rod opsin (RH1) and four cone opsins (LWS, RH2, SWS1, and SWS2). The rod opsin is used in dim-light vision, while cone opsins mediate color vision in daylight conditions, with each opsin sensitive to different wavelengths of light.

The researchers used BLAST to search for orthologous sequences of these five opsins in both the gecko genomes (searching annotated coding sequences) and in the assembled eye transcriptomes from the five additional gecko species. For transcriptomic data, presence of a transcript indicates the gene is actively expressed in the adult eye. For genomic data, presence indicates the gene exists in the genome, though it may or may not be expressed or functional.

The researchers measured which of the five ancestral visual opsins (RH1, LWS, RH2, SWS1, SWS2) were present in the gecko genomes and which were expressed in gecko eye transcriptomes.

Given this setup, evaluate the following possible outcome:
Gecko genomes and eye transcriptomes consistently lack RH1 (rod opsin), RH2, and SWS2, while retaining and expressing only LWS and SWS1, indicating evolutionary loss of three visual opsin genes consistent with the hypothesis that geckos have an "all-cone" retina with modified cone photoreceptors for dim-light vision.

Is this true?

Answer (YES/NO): NO